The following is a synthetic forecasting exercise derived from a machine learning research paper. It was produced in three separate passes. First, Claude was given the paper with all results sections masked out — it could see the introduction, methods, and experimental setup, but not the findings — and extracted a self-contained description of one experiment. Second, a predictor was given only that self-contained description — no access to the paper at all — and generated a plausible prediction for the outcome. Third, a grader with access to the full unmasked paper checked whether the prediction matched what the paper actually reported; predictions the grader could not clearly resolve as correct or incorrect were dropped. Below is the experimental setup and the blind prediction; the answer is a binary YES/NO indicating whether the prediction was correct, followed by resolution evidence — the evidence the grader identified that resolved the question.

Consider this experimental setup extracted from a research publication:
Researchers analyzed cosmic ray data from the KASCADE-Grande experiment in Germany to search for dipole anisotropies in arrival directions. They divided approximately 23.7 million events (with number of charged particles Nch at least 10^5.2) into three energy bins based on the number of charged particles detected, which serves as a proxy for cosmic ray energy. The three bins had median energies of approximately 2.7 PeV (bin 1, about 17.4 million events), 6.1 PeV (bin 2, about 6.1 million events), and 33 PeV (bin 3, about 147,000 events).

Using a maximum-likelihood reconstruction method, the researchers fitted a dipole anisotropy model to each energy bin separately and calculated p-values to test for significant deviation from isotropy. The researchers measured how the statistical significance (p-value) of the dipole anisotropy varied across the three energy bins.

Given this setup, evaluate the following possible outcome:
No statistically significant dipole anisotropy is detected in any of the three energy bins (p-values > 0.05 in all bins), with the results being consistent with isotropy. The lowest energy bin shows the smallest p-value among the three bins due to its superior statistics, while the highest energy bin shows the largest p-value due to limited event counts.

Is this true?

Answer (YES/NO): YES